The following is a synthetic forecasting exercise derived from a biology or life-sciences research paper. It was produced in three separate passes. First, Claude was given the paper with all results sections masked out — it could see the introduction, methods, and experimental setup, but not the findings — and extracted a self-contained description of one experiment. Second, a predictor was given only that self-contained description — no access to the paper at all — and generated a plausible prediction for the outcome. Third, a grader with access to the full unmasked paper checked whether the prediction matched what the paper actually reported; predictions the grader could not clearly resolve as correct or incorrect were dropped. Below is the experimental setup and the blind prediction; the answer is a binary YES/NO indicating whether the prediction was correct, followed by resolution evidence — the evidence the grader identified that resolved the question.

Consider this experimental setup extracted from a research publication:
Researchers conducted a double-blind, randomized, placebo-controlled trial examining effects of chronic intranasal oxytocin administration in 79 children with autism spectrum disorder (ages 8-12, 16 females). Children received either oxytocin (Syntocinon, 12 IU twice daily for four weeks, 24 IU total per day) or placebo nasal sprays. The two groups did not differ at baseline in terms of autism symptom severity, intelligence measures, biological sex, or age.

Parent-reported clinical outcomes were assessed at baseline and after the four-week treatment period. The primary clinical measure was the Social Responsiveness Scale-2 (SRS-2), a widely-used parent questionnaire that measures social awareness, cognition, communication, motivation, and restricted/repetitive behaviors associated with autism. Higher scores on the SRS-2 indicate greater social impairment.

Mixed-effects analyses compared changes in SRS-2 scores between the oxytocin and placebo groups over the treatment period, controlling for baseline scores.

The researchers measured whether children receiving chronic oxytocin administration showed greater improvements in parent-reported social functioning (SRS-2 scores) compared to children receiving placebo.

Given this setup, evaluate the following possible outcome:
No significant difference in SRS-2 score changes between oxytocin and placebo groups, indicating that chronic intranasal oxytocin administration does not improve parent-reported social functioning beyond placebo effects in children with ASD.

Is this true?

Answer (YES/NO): YES